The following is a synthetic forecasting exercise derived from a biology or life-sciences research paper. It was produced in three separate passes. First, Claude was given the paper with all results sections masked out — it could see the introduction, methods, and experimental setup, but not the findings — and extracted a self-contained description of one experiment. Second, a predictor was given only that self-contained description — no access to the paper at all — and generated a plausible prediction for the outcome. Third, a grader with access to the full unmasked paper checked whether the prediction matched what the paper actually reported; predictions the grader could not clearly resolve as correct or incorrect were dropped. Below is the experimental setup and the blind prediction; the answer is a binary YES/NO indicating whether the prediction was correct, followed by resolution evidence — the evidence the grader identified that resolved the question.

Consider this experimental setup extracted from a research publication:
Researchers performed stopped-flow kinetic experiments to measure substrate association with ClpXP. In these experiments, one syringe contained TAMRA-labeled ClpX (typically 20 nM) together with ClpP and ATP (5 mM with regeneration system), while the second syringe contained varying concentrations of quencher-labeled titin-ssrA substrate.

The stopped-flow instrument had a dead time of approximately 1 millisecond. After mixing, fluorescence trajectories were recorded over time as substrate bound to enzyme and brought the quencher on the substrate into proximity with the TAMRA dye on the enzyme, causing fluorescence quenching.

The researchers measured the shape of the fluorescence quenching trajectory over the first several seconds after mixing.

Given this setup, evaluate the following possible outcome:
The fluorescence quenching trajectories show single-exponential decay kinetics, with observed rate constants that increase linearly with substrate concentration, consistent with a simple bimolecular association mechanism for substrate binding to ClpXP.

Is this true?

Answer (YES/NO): NO